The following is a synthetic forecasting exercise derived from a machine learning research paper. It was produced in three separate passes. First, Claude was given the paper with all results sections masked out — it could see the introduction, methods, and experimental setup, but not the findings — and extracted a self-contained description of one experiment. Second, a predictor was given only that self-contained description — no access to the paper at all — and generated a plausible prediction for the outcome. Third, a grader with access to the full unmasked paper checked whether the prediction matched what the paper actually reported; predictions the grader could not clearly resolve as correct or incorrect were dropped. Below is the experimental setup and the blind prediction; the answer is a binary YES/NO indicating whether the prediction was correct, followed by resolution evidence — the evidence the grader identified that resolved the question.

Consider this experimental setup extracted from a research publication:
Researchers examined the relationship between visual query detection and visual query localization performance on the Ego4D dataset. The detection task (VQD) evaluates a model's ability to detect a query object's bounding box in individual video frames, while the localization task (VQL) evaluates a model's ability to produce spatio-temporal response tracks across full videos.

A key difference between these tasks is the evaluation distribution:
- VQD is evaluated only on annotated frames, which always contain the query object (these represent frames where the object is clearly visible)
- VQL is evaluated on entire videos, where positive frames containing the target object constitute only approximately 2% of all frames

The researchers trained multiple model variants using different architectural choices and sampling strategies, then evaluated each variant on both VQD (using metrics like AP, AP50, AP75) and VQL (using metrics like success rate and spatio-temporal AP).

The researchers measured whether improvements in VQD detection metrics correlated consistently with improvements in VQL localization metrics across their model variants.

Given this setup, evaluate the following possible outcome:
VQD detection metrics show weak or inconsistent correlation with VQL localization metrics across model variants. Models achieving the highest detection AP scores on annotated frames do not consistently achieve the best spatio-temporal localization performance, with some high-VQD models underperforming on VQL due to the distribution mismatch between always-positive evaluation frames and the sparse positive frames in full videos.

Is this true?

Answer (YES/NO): YES